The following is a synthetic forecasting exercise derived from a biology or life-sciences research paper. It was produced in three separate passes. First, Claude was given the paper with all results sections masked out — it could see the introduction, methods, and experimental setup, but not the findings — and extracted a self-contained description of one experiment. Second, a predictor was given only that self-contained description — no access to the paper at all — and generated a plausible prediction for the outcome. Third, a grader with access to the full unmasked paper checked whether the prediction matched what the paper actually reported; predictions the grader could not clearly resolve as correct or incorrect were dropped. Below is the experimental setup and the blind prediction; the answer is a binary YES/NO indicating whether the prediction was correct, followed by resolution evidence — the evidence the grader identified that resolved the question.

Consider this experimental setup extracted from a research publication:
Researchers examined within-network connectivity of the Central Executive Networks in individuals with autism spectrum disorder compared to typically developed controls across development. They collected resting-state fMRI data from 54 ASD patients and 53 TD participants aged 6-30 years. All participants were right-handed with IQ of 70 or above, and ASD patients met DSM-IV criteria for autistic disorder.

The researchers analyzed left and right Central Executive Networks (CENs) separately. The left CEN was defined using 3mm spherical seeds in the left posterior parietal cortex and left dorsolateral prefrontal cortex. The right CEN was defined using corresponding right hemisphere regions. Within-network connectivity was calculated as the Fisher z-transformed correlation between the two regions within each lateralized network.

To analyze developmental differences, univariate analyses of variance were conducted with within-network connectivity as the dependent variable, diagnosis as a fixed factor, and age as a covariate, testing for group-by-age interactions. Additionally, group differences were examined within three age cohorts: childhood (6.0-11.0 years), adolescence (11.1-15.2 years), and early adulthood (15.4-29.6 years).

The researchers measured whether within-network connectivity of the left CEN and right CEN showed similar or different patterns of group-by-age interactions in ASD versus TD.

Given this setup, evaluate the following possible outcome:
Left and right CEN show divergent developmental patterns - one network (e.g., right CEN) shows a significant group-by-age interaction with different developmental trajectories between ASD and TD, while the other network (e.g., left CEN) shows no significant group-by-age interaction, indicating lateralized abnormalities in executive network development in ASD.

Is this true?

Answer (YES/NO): NO